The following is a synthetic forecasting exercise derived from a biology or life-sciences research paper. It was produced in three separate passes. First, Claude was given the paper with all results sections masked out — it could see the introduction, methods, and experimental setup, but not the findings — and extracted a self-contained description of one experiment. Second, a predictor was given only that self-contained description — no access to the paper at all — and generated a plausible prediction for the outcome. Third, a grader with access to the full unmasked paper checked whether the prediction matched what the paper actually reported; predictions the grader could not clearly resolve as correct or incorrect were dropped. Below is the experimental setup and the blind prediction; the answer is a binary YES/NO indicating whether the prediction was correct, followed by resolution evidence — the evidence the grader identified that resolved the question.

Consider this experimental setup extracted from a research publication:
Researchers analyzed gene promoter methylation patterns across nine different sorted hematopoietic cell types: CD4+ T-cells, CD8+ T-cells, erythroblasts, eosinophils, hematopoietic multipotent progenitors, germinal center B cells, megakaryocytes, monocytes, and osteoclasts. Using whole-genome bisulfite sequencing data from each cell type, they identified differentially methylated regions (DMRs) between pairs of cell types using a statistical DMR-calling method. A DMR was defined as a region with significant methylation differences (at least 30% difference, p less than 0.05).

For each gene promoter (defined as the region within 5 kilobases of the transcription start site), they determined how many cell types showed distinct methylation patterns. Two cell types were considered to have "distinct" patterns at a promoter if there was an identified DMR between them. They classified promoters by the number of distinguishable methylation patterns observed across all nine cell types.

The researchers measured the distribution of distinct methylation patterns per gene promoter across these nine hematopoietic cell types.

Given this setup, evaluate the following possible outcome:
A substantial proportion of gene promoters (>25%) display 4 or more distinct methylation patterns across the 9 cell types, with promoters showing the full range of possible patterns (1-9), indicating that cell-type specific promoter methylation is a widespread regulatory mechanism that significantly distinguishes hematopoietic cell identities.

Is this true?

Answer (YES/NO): NO